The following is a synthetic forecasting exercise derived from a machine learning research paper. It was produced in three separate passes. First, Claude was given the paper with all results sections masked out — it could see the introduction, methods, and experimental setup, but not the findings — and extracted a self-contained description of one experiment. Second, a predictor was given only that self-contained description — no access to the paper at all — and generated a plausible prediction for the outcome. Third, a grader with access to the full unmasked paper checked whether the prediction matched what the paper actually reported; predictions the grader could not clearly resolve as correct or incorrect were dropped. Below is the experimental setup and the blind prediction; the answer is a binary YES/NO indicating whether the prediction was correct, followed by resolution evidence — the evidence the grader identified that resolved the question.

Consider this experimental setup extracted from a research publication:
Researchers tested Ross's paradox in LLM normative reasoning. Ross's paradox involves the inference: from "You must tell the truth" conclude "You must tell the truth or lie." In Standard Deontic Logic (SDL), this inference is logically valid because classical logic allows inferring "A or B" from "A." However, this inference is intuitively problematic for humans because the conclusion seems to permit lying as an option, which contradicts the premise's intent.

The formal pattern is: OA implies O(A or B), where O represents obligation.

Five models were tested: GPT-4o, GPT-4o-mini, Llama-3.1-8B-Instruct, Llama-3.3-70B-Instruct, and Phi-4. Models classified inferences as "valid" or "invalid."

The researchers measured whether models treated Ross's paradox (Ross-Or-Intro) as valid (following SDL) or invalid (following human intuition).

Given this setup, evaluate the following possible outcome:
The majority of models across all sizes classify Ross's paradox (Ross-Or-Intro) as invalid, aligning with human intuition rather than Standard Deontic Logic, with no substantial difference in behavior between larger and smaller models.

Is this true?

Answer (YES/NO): NO